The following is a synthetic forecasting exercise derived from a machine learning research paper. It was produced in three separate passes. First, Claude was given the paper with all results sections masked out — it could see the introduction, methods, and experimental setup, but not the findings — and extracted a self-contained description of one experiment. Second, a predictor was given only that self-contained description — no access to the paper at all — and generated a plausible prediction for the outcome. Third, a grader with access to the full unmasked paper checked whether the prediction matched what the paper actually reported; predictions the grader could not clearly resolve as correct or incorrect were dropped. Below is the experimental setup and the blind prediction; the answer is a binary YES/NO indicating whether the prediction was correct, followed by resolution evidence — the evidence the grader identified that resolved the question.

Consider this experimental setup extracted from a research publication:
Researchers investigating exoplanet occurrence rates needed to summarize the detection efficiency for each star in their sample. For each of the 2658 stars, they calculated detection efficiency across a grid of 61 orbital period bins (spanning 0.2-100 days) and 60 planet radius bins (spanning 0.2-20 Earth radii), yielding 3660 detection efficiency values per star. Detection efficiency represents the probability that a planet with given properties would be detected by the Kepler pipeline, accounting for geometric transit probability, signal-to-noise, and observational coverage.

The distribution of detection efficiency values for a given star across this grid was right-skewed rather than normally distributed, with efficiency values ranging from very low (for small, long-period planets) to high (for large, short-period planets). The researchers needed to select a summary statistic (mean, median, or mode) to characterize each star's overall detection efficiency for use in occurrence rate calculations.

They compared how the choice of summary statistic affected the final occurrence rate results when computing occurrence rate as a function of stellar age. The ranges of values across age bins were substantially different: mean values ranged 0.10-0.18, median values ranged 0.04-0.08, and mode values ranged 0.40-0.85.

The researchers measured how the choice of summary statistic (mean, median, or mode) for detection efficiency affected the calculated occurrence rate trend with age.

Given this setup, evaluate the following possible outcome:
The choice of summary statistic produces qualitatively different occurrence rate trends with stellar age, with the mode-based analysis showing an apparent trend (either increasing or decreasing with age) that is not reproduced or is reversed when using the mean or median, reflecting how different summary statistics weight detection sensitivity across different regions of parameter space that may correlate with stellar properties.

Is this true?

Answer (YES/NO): NO